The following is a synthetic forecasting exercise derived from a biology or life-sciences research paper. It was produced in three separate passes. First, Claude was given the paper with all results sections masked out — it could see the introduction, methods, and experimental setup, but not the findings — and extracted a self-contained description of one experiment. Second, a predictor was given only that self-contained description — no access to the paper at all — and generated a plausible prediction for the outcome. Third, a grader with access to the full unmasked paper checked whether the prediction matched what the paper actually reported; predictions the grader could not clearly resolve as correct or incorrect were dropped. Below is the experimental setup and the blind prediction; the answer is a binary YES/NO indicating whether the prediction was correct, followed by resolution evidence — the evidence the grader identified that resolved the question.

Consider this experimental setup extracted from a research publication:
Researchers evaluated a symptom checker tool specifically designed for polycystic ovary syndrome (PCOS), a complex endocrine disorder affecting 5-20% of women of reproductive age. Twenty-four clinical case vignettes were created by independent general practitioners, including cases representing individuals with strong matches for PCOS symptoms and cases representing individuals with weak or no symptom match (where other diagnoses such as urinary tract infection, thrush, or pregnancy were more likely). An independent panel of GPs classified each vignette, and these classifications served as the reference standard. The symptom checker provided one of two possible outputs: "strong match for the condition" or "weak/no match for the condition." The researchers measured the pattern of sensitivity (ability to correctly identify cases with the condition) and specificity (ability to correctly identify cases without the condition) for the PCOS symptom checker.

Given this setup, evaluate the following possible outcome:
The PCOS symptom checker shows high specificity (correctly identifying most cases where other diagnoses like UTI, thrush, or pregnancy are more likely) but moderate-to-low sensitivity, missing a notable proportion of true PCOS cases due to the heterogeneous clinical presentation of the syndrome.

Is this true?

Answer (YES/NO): NO